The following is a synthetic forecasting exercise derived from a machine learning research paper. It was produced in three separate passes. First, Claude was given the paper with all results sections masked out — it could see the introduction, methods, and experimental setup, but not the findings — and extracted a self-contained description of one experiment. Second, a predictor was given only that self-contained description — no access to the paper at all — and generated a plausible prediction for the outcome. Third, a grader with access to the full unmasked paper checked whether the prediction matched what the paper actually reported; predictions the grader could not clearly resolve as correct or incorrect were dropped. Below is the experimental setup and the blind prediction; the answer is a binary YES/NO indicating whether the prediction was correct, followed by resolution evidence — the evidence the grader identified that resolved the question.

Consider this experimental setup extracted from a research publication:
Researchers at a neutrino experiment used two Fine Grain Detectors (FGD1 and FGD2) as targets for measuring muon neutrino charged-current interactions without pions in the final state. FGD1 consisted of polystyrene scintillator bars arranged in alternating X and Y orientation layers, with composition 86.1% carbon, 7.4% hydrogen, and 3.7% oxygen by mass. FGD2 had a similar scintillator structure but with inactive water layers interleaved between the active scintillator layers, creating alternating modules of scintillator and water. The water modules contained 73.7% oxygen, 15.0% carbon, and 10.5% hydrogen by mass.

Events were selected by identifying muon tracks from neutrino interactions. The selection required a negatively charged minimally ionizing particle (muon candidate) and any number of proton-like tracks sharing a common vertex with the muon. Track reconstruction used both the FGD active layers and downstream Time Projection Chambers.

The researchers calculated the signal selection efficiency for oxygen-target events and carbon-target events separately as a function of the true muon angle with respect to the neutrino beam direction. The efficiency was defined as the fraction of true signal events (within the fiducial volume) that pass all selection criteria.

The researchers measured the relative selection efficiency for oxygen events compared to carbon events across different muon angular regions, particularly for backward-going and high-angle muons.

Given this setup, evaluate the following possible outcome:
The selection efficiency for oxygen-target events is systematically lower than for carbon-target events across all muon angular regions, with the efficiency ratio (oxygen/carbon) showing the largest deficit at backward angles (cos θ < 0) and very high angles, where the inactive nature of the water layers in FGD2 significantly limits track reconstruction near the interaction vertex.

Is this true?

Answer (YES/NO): NO